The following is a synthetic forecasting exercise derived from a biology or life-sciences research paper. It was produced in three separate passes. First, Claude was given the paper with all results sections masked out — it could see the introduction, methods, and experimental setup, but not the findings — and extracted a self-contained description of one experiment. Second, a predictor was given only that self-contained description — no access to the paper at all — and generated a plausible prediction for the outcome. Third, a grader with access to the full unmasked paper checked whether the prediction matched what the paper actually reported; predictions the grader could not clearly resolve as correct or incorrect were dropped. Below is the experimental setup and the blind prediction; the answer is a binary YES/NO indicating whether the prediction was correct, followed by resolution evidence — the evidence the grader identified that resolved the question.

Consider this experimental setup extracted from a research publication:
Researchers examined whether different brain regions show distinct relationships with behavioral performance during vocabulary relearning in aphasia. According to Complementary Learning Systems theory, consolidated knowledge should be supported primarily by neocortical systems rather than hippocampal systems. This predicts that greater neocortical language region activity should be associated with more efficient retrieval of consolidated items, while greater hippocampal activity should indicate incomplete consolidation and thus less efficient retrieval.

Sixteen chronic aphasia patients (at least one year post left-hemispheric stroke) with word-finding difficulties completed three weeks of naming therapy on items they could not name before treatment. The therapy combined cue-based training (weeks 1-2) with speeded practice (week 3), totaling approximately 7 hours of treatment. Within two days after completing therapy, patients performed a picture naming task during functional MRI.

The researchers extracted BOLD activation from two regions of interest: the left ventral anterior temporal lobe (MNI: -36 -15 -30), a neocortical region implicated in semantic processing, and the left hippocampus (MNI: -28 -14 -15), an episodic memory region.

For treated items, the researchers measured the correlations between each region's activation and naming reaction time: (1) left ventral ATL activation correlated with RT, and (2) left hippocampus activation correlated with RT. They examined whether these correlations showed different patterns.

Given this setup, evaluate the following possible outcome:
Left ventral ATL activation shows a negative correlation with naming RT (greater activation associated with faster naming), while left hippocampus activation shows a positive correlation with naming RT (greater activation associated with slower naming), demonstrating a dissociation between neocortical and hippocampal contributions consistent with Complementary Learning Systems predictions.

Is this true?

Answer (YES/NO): NO